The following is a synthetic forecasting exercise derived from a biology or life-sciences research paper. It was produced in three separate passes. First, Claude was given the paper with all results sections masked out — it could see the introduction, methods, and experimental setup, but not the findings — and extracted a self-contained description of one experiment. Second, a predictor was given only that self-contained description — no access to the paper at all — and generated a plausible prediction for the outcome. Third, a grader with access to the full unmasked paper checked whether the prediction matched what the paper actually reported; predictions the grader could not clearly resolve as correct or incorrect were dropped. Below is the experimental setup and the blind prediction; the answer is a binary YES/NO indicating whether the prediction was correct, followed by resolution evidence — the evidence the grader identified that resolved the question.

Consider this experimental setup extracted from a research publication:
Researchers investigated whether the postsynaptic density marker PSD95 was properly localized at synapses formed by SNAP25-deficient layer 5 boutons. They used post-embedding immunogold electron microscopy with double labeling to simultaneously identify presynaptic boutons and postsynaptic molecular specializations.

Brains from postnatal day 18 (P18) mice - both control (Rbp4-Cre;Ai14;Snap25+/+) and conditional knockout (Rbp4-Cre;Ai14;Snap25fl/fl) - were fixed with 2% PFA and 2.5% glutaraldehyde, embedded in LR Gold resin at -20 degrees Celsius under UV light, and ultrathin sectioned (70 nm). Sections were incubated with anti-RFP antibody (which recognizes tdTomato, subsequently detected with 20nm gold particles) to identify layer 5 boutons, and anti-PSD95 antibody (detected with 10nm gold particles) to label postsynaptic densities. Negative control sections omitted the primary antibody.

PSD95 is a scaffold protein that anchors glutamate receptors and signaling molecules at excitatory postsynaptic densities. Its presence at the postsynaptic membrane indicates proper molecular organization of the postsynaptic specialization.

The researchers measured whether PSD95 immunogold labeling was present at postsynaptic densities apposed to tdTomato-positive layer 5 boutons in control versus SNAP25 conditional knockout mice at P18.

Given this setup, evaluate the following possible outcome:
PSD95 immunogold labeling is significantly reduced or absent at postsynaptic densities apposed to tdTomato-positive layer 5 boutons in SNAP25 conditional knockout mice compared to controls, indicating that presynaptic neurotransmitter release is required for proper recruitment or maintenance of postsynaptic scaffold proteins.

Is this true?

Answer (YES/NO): NO